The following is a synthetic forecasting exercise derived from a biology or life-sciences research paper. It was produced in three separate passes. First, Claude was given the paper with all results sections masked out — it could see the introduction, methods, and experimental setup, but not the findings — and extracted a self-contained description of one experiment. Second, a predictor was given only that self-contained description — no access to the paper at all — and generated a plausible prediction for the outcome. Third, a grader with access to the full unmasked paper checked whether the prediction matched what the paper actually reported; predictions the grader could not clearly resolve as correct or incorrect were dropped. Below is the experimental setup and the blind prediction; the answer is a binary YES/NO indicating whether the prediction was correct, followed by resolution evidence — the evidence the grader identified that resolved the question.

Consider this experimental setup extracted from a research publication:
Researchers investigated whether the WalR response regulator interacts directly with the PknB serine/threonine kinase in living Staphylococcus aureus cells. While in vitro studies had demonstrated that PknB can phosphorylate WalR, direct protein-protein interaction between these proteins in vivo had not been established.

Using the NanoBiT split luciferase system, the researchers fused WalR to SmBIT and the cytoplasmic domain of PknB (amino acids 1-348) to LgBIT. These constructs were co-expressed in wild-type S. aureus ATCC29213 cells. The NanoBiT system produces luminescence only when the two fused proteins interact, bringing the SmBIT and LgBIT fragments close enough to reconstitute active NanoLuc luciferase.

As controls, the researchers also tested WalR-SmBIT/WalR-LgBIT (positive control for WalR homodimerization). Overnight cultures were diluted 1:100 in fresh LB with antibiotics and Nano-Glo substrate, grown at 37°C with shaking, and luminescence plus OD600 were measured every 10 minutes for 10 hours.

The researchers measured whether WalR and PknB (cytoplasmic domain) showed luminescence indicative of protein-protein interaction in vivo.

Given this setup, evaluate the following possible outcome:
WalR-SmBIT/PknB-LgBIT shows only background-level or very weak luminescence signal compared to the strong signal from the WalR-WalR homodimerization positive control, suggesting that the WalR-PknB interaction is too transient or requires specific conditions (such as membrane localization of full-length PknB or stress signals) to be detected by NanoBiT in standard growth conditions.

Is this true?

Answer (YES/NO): NO